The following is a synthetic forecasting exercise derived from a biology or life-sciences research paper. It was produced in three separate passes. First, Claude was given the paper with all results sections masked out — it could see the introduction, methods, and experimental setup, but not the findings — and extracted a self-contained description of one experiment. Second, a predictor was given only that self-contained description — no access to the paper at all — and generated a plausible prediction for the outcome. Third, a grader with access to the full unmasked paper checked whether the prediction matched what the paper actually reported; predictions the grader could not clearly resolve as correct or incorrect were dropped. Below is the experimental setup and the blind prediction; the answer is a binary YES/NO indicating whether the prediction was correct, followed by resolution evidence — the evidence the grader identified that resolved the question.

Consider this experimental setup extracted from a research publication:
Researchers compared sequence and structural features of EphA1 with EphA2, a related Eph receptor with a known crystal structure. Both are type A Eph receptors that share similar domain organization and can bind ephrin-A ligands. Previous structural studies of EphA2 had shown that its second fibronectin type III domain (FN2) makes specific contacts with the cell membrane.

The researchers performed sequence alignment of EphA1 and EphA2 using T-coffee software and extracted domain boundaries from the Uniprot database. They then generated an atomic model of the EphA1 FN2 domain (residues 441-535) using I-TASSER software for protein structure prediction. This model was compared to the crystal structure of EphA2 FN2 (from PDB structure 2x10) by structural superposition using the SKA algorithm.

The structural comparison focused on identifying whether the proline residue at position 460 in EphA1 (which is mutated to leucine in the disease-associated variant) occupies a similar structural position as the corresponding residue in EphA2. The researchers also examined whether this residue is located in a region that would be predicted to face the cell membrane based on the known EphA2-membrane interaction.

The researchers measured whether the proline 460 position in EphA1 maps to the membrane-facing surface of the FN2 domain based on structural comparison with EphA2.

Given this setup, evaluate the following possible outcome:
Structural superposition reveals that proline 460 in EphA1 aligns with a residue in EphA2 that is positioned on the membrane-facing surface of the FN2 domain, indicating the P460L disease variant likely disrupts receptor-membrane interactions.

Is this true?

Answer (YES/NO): NO